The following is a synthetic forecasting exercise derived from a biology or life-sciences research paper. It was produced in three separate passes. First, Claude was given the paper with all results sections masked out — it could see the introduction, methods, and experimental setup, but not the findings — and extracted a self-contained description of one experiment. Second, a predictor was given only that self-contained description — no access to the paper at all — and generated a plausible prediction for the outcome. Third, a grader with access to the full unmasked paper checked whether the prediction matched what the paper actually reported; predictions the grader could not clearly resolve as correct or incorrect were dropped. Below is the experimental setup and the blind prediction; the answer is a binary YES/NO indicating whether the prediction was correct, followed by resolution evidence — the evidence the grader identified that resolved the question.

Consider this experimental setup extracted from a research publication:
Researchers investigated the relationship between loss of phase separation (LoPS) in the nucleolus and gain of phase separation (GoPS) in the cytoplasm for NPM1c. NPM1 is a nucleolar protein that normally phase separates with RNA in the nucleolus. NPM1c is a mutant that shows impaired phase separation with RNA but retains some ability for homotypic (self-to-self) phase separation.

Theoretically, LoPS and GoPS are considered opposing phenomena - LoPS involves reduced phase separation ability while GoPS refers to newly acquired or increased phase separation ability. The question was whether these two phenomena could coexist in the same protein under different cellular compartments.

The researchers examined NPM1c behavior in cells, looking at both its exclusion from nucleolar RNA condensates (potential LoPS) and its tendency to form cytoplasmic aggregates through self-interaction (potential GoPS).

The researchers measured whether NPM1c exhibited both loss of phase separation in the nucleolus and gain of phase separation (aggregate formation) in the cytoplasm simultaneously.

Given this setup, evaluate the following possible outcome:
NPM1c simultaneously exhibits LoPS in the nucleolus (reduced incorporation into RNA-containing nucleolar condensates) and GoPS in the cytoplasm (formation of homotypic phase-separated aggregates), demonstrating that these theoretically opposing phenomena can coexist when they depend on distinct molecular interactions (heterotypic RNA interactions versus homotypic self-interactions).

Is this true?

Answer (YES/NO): YES